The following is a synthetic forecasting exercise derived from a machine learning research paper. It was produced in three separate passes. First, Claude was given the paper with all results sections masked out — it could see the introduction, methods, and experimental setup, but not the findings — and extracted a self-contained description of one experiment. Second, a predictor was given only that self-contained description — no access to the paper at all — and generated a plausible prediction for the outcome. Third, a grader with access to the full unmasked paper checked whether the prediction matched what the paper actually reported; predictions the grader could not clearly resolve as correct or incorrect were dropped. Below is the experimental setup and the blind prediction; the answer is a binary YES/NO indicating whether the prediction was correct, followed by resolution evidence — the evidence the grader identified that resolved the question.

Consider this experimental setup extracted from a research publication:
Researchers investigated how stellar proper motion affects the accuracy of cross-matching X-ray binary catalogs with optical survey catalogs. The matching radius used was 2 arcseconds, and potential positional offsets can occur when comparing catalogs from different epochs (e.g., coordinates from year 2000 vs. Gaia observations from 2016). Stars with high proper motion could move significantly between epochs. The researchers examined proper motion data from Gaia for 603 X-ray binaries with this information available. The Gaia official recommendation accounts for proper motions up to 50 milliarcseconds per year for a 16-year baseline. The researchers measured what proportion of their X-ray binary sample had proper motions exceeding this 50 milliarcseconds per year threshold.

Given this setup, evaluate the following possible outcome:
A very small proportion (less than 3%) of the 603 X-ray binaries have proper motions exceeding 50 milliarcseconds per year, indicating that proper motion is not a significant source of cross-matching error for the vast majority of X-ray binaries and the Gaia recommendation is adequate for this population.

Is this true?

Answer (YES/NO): YES